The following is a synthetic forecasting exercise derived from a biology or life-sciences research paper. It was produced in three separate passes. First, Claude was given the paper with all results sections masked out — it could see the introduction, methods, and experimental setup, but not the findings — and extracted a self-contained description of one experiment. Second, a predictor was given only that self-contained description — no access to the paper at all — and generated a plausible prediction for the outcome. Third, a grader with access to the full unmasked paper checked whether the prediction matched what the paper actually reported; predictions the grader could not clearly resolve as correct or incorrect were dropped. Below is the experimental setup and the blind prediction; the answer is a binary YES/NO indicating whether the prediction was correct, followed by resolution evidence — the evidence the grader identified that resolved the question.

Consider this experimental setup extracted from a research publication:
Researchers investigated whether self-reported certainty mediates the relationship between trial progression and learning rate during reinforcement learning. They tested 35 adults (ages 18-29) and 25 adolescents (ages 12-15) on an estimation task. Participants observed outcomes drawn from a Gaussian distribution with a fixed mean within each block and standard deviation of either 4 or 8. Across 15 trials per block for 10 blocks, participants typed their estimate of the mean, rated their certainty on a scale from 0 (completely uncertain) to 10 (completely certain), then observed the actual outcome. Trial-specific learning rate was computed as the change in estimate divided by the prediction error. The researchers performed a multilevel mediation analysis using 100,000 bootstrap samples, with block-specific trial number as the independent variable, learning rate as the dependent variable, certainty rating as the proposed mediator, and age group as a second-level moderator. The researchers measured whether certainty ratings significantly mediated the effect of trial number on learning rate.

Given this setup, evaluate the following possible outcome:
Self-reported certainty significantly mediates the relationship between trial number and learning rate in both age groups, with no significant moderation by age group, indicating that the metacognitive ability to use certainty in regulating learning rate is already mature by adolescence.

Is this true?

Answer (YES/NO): YES